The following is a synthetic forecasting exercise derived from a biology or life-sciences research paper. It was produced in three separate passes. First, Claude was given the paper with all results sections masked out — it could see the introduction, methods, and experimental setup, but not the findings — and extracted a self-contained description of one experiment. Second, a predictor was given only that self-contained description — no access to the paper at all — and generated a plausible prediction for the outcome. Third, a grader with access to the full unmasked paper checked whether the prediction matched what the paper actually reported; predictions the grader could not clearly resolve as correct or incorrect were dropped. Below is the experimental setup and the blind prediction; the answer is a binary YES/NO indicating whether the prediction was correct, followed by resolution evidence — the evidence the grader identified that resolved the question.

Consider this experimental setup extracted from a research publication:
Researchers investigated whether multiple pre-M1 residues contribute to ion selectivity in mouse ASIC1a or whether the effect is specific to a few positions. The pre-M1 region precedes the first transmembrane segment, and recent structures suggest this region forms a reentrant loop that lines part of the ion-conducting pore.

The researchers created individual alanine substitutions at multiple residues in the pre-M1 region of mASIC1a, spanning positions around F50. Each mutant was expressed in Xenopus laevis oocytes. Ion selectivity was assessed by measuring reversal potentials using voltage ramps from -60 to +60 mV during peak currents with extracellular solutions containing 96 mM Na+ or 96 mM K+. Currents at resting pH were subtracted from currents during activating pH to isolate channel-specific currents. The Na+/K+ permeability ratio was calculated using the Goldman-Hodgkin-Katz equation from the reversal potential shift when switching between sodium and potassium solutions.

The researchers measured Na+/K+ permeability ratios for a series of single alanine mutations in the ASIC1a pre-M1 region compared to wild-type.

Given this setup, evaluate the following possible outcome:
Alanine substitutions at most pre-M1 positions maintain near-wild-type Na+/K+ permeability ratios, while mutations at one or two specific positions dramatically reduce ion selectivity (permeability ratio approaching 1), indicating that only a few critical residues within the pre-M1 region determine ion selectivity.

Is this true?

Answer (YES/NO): NO